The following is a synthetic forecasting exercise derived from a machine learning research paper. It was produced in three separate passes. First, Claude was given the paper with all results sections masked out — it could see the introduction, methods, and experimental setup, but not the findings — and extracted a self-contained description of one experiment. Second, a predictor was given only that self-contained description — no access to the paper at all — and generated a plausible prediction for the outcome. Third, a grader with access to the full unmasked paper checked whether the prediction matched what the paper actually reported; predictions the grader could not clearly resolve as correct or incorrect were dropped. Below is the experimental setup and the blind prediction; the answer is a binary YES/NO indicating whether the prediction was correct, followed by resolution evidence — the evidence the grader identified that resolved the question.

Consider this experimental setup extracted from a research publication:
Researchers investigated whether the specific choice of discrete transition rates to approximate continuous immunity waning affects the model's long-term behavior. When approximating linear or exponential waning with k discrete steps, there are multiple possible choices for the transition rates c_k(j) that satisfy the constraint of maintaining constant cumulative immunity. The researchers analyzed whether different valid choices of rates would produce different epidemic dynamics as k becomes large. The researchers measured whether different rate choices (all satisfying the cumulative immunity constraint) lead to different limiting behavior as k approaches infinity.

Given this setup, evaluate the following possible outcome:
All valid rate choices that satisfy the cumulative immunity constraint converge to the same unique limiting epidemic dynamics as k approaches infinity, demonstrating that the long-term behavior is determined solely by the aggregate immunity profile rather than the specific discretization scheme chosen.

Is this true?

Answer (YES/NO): YES